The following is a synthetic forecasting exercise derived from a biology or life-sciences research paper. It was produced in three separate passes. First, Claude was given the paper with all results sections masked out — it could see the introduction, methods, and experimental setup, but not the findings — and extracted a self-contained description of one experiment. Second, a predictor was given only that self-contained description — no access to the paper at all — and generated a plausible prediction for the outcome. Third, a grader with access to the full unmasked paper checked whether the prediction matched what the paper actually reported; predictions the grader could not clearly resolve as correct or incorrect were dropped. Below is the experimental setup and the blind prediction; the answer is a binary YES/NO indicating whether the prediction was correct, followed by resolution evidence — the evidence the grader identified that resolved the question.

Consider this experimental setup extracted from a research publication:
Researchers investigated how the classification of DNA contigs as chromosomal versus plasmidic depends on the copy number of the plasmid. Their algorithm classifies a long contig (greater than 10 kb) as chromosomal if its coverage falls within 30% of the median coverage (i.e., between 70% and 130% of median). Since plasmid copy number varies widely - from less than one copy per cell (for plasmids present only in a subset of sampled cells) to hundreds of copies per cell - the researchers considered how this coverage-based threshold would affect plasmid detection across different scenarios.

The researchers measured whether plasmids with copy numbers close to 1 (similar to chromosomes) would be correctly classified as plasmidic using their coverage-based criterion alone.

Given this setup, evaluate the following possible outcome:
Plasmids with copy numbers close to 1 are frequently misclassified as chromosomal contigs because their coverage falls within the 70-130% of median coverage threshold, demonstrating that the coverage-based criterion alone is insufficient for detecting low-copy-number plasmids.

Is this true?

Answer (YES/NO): YES